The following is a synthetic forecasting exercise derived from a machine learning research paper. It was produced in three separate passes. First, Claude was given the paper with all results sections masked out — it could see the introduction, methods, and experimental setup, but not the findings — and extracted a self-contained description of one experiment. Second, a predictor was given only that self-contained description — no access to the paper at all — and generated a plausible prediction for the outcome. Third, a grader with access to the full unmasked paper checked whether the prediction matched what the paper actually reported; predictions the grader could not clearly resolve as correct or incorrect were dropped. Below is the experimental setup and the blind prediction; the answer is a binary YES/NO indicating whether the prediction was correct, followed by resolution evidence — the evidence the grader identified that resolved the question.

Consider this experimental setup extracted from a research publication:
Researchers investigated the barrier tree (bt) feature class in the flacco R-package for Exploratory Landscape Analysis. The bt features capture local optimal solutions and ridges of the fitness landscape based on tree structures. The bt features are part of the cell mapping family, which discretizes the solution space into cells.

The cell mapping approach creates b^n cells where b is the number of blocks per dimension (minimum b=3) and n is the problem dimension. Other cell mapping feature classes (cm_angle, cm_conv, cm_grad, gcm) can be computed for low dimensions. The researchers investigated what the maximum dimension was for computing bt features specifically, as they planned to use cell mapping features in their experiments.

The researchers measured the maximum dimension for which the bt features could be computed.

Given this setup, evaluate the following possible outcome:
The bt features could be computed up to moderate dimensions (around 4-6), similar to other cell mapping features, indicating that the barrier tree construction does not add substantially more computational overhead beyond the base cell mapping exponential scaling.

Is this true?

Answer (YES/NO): NO